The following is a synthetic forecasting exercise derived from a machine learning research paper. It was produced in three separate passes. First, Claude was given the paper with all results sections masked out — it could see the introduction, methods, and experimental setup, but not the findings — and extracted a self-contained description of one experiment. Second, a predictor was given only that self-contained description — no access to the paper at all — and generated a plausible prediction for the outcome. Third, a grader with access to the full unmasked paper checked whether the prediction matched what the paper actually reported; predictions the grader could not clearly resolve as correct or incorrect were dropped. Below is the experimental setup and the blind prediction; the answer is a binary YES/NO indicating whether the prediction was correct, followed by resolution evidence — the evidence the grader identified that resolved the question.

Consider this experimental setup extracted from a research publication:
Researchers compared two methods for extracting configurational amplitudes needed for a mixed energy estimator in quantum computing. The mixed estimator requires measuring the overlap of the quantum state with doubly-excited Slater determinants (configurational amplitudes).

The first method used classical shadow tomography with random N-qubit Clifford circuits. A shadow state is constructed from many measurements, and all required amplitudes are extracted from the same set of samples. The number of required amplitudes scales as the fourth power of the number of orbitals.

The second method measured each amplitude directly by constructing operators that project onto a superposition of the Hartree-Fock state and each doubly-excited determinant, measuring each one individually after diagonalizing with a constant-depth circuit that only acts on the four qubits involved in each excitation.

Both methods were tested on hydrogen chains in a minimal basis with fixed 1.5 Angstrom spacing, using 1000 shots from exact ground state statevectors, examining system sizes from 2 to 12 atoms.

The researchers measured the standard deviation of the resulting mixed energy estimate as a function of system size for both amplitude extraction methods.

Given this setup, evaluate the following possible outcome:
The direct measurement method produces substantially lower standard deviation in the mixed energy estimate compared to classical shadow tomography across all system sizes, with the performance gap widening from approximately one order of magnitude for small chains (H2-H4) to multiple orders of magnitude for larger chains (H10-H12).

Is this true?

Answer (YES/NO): NO